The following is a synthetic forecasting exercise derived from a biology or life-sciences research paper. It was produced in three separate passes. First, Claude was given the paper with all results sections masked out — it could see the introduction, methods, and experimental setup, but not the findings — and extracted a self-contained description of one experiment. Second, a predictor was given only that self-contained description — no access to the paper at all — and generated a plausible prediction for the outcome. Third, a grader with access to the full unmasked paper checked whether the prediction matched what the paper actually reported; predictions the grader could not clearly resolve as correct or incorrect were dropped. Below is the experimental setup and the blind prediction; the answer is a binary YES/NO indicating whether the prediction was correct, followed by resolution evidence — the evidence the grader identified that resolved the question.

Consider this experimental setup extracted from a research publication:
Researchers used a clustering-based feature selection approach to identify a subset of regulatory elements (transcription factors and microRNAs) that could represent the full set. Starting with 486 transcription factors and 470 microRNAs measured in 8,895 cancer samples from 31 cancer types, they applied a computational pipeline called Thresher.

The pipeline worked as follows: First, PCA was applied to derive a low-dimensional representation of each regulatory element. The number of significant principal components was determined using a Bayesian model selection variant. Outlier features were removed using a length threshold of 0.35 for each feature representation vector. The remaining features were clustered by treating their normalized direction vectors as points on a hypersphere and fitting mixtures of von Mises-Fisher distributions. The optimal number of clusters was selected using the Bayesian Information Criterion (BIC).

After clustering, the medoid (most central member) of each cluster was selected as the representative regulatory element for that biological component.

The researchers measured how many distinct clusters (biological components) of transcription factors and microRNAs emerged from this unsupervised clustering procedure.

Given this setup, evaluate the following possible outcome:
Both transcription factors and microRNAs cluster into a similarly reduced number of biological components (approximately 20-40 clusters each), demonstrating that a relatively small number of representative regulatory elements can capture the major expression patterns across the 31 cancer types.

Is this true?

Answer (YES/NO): YES